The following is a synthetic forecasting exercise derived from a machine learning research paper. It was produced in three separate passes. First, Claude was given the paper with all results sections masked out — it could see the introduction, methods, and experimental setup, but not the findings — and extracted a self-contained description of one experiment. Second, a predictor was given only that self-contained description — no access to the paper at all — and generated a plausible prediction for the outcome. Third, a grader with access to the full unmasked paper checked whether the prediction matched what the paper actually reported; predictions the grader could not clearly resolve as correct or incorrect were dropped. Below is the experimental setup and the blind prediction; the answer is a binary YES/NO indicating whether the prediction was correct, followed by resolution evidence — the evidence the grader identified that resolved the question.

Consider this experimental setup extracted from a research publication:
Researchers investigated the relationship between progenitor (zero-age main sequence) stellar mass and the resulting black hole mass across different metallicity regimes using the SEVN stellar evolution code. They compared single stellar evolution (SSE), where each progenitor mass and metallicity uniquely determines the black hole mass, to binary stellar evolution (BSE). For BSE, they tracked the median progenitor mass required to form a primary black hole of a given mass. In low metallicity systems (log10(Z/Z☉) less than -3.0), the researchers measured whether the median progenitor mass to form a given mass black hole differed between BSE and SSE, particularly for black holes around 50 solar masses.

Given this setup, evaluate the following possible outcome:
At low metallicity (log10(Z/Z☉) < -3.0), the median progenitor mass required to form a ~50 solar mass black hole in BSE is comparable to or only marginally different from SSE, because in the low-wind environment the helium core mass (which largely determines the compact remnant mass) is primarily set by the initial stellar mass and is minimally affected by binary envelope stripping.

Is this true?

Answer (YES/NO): NO